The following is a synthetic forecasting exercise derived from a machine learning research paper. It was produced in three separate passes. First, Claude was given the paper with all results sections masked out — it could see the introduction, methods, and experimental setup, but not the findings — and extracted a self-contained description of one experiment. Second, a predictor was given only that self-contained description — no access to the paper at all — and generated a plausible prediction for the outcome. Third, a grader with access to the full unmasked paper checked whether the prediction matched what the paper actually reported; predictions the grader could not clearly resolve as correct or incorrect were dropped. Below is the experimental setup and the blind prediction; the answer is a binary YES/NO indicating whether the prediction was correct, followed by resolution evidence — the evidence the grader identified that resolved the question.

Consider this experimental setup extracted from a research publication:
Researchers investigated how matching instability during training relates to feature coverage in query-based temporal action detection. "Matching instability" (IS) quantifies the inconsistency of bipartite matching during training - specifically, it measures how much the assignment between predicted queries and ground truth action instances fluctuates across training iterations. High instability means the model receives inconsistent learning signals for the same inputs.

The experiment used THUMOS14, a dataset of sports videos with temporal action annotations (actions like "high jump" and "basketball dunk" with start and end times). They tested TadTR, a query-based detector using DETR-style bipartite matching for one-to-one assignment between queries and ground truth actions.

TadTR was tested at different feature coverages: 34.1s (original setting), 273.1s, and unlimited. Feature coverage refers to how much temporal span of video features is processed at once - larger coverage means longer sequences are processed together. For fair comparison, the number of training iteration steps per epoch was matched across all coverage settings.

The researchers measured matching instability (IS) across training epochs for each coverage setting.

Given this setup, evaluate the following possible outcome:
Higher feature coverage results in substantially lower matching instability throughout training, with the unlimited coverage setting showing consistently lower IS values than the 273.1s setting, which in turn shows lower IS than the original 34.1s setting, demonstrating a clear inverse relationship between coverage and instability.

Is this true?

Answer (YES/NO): NO